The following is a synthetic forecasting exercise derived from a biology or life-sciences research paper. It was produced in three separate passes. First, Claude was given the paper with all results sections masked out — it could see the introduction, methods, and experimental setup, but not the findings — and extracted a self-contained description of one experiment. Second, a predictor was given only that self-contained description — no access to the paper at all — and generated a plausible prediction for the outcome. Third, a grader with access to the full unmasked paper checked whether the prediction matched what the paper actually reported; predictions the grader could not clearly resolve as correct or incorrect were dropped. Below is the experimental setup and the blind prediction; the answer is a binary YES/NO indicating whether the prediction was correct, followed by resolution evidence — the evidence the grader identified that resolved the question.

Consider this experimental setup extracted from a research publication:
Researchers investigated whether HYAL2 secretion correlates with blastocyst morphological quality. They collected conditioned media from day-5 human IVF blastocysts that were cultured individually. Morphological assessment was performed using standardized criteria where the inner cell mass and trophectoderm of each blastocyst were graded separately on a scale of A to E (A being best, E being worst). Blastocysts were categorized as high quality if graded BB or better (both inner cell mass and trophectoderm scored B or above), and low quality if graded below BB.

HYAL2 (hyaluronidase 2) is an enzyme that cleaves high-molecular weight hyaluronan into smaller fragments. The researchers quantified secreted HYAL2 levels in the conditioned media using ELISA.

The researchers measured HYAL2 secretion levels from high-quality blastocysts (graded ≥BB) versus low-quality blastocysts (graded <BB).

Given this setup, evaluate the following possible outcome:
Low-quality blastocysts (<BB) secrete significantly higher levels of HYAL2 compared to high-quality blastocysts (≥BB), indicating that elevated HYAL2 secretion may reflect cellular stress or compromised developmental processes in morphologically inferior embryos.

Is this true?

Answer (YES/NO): NO